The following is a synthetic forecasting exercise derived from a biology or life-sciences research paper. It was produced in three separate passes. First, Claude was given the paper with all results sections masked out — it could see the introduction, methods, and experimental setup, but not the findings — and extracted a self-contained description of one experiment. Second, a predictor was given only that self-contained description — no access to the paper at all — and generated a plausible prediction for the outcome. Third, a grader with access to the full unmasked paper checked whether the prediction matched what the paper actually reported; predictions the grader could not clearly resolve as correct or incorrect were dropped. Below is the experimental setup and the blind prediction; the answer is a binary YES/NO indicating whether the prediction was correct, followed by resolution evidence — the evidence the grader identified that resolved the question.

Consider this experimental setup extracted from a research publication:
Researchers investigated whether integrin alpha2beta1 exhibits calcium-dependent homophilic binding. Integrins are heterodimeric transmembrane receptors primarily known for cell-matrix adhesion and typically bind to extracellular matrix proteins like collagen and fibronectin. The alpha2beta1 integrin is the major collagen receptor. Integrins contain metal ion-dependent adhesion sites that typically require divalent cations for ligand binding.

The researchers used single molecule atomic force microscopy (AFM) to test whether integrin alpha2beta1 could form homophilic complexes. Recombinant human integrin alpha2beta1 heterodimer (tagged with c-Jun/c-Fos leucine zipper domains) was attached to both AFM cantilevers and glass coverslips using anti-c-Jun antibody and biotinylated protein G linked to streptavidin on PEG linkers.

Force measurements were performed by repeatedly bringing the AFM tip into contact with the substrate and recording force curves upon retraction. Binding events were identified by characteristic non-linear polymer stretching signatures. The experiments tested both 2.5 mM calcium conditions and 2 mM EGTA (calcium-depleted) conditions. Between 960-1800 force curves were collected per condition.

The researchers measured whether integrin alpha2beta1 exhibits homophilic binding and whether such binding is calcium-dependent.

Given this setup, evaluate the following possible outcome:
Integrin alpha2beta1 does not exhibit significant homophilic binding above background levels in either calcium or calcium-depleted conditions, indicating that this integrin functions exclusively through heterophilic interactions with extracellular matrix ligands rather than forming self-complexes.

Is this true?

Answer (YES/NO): NO